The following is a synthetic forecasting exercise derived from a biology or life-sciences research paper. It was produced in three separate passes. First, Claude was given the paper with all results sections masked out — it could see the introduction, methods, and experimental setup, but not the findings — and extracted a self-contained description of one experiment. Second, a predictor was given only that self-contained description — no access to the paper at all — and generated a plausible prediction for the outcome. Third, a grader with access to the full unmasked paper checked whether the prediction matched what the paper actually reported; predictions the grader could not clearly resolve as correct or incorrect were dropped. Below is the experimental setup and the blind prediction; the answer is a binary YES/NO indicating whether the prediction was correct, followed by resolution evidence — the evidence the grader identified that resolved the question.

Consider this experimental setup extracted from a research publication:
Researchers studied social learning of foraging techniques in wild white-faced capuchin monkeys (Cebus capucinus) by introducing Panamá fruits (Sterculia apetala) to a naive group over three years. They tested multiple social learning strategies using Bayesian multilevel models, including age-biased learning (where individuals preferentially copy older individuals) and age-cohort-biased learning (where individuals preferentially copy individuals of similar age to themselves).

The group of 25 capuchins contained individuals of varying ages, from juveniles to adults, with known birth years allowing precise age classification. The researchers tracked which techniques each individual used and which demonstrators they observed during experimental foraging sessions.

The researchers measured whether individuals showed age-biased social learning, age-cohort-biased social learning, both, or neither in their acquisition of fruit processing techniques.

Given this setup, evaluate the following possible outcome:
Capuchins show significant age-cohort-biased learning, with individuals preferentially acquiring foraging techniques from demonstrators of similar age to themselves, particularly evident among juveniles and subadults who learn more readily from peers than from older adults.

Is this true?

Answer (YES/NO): NO